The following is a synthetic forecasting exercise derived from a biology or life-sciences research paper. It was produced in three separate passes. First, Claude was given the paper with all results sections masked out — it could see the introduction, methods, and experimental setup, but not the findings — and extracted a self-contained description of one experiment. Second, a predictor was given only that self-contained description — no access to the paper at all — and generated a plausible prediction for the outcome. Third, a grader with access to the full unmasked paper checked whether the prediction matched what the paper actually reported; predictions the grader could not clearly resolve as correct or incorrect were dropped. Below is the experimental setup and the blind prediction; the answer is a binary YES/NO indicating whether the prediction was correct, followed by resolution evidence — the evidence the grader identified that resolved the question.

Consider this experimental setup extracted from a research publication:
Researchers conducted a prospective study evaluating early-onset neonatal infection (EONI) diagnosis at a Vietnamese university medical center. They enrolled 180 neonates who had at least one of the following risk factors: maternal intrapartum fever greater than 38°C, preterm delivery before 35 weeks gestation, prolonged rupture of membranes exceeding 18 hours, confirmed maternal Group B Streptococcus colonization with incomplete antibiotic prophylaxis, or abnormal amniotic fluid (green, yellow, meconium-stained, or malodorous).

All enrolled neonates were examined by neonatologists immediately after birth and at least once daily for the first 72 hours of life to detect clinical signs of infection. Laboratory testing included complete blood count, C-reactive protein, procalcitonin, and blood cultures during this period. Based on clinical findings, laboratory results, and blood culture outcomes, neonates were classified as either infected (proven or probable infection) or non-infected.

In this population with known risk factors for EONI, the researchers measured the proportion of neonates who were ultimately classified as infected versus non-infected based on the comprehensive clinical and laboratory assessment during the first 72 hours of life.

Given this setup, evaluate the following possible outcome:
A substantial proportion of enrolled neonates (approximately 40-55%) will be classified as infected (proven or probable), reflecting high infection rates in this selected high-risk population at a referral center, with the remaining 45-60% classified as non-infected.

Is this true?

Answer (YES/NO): NO